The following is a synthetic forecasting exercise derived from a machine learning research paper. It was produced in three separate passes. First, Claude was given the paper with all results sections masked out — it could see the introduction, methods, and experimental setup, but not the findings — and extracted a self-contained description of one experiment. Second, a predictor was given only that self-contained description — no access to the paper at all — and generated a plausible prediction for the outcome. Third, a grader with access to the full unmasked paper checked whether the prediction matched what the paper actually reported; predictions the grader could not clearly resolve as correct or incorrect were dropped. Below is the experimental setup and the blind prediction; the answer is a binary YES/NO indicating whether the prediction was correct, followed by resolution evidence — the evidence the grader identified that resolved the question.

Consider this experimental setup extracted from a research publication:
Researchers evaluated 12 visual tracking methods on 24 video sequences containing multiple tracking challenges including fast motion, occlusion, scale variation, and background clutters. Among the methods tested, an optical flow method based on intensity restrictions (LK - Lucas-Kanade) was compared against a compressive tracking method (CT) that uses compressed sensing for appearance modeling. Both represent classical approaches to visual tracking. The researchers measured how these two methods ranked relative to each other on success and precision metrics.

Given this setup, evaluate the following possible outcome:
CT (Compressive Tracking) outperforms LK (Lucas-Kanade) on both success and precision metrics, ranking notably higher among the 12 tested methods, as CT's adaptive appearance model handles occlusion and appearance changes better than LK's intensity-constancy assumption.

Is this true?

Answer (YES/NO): NO